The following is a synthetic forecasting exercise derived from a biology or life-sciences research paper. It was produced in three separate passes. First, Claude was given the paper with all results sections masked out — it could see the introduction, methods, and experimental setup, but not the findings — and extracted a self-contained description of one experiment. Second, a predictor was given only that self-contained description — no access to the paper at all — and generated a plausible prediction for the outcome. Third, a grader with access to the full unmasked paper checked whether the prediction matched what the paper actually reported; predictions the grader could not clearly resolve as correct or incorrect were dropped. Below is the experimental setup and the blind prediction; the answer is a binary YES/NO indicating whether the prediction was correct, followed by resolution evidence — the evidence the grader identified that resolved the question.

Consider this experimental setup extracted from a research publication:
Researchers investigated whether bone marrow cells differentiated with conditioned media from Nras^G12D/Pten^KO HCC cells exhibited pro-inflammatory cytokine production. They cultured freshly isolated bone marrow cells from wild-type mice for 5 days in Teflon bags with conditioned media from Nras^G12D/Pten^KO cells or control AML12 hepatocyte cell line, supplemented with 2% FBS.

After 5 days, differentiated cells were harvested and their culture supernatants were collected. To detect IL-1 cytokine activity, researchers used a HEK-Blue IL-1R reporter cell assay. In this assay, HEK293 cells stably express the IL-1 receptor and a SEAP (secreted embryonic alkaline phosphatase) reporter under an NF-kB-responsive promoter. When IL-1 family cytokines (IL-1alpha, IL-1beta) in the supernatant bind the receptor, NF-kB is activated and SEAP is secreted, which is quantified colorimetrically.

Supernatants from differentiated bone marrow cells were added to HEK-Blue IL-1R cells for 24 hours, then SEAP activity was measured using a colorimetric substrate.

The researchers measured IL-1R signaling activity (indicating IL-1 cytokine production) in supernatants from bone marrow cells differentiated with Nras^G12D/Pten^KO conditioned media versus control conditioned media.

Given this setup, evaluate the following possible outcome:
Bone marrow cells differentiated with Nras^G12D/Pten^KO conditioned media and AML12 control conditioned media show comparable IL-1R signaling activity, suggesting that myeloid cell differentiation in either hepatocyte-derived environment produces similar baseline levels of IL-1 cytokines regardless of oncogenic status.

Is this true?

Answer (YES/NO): NO